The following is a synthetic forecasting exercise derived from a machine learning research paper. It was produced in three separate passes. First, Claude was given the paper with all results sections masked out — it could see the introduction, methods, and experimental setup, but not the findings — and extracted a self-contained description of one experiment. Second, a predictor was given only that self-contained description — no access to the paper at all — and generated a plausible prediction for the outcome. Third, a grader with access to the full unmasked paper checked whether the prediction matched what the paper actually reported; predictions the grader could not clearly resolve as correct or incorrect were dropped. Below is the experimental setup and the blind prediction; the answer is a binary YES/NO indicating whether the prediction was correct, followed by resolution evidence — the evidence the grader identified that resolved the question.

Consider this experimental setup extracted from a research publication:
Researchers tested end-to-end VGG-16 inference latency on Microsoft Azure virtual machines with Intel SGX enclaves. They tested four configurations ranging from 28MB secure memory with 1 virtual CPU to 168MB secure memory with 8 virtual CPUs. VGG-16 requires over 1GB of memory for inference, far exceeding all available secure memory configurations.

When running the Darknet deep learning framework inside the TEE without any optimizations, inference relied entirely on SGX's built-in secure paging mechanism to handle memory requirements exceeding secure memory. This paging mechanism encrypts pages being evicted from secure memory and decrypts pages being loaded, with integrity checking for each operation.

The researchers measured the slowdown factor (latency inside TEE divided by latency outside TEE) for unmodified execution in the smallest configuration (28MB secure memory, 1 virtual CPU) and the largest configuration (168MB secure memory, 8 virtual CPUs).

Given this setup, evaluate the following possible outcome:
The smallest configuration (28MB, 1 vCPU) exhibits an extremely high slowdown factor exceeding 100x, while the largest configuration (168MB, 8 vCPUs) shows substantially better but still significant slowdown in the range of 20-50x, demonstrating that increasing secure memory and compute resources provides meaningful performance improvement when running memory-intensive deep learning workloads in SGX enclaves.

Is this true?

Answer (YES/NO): NO